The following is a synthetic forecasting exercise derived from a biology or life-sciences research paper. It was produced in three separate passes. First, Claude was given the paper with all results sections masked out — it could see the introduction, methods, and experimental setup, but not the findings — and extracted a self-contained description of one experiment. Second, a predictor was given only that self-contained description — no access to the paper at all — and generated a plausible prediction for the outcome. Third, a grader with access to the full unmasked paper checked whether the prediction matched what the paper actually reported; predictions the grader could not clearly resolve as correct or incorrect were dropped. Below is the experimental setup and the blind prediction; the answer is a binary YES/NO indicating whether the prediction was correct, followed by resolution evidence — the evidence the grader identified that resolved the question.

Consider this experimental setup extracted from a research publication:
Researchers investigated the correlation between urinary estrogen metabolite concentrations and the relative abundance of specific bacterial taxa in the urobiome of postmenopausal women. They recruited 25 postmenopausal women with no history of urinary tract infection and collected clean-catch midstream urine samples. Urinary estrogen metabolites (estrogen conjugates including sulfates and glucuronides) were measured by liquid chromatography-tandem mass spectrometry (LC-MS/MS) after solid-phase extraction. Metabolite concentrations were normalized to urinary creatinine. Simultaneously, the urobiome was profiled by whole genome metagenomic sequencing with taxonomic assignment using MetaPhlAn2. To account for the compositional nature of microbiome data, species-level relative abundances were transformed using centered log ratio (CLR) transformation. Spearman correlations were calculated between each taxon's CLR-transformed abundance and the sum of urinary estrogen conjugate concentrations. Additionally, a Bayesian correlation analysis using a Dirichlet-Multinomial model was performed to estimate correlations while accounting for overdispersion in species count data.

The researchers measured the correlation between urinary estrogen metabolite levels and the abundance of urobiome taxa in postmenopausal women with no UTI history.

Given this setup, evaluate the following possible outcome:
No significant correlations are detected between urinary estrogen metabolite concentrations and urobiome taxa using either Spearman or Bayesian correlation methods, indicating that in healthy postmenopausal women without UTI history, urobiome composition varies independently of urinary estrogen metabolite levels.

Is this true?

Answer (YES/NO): NO